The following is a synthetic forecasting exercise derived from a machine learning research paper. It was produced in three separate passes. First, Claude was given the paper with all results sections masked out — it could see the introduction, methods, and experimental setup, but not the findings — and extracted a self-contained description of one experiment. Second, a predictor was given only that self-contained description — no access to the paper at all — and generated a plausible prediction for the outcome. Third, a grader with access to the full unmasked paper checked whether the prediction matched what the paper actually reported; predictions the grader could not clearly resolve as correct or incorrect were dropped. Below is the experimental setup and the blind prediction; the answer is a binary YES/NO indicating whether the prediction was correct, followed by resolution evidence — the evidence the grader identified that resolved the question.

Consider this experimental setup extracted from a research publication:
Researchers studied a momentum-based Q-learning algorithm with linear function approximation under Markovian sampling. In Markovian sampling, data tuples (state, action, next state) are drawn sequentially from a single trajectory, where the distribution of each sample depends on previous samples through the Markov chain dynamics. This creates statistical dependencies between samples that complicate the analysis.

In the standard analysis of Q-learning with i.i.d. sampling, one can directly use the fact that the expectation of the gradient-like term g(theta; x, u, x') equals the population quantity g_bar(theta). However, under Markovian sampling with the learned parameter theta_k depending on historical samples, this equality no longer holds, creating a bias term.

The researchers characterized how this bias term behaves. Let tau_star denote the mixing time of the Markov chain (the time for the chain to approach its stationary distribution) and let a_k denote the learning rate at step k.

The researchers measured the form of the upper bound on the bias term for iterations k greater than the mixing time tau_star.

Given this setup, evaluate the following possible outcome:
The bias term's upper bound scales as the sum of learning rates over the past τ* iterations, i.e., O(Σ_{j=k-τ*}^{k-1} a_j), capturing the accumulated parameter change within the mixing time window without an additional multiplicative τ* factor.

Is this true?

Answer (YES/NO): NO